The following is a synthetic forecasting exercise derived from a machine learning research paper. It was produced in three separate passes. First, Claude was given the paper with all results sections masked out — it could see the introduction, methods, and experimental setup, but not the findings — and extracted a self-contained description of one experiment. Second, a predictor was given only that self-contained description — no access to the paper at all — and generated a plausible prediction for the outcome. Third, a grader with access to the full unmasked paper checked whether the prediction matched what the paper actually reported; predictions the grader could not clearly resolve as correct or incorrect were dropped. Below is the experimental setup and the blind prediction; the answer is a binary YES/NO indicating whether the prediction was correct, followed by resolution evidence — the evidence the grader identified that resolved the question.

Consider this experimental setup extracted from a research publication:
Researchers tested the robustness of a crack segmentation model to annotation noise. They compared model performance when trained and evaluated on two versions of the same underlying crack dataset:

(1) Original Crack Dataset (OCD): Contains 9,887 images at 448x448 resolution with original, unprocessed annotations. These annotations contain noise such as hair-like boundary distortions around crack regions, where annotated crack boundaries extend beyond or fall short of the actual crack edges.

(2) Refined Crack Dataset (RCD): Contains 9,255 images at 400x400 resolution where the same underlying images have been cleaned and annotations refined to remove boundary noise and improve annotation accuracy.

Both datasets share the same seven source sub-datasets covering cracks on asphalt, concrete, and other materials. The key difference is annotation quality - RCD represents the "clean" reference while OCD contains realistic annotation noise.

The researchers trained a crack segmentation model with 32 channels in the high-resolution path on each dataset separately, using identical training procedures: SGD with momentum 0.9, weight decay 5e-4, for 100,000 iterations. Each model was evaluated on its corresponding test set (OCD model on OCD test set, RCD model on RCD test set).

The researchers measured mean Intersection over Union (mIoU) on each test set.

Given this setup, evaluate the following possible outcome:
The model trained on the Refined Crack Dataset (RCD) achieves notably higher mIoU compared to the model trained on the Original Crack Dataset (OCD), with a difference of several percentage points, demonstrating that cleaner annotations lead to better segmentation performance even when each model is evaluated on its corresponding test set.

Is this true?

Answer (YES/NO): NO